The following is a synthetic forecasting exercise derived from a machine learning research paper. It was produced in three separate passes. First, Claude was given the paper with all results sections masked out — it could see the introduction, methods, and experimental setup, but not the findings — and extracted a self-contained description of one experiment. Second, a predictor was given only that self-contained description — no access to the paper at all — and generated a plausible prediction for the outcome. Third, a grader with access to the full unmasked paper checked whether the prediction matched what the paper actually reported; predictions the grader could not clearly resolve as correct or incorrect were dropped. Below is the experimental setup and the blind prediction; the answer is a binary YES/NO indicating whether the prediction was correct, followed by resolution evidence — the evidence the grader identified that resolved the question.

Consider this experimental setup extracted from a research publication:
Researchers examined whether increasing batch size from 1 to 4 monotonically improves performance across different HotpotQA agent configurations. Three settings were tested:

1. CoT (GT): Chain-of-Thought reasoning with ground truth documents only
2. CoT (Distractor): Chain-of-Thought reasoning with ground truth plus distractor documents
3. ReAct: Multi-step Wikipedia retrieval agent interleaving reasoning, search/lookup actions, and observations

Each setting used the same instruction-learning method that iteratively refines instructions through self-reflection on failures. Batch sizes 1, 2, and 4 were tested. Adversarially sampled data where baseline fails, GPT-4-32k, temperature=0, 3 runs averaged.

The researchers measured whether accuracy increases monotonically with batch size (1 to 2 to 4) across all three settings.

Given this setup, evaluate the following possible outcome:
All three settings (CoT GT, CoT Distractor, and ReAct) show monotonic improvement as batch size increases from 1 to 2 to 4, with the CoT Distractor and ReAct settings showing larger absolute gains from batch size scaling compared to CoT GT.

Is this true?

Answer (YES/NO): NO